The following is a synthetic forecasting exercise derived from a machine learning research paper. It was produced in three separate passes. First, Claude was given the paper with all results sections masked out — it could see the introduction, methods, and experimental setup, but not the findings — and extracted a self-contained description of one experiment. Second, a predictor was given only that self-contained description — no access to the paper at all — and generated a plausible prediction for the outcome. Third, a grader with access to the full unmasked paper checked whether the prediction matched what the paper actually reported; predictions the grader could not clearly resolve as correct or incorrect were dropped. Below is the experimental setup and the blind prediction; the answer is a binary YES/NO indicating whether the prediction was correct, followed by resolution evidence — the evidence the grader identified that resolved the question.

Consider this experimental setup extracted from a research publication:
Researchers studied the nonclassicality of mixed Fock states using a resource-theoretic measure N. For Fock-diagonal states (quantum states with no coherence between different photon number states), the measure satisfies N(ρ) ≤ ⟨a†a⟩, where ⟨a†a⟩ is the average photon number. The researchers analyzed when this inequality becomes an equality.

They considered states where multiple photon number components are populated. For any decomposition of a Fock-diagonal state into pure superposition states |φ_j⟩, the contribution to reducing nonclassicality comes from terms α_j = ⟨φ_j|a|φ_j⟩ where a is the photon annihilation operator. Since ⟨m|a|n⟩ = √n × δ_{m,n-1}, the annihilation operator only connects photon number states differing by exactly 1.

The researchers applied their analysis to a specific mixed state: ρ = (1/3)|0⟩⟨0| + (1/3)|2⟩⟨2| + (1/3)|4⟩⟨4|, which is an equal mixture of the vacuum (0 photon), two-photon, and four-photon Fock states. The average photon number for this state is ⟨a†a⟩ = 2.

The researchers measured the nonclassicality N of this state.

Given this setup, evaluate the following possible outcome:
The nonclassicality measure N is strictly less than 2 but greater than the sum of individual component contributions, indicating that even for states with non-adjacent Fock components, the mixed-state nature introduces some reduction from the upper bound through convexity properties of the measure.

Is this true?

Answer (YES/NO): NO